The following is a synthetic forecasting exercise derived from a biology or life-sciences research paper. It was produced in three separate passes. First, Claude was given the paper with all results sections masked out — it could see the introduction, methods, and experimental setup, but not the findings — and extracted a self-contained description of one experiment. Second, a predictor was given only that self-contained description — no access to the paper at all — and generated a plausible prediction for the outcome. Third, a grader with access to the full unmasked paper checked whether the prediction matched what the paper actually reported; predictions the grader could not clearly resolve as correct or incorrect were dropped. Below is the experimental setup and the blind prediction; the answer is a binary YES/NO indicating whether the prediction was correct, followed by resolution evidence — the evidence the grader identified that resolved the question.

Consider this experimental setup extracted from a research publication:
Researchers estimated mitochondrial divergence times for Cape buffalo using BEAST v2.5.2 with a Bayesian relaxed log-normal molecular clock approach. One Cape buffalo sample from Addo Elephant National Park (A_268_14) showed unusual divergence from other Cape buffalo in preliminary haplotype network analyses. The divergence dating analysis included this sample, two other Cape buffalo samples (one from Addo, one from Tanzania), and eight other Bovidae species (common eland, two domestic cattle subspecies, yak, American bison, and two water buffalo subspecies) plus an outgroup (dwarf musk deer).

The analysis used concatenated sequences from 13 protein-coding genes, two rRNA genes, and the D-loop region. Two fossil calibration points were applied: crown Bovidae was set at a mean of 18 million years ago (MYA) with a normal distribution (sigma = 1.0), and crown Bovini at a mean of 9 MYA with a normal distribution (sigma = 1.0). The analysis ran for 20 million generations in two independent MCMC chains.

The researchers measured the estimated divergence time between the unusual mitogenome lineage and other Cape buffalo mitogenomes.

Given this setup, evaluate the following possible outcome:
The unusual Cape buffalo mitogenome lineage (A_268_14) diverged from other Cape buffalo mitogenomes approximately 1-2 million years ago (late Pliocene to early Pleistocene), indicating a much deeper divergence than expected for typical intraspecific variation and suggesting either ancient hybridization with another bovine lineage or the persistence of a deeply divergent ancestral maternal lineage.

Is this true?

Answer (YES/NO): NO